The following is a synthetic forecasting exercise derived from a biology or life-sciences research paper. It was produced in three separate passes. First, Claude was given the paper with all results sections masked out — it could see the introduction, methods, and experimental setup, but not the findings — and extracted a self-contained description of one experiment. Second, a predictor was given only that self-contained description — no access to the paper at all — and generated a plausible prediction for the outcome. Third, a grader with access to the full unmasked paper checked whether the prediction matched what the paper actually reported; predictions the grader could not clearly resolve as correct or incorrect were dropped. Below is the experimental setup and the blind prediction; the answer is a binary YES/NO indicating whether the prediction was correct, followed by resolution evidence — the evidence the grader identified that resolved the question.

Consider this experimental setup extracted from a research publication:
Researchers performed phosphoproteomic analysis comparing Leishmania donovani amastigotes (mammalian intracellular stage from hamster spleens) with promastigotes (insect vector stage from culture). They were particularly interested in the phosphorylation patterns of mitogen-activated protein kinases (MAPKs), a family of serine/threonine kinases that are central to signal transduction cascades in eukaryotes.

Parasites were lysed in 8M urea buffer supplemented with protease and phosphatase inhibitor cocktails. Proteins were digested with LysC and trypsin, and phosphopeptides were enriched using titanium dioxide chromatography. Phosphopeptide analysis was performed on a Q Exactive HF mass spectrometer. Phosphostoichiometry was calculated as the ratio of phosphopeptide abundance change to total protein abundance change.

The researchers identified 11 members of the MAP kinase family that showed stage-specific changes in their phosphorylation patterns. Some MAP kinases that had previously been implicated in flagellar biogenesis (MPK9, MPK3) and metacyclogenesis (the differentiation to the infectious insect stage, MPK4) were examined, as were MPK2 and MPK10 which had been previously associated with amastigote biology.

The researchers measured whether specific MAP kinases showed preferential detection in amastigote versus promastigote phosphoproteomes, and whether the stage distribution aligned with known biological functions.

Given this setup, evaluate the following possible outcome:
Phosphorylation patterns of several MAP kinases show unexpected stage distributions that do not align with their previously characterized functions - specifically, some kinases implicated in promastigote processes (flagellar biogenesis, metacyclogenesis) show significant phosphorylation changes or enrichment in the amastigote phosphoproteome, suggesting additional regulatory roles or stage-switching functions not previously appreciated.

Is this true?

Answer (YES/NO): NO